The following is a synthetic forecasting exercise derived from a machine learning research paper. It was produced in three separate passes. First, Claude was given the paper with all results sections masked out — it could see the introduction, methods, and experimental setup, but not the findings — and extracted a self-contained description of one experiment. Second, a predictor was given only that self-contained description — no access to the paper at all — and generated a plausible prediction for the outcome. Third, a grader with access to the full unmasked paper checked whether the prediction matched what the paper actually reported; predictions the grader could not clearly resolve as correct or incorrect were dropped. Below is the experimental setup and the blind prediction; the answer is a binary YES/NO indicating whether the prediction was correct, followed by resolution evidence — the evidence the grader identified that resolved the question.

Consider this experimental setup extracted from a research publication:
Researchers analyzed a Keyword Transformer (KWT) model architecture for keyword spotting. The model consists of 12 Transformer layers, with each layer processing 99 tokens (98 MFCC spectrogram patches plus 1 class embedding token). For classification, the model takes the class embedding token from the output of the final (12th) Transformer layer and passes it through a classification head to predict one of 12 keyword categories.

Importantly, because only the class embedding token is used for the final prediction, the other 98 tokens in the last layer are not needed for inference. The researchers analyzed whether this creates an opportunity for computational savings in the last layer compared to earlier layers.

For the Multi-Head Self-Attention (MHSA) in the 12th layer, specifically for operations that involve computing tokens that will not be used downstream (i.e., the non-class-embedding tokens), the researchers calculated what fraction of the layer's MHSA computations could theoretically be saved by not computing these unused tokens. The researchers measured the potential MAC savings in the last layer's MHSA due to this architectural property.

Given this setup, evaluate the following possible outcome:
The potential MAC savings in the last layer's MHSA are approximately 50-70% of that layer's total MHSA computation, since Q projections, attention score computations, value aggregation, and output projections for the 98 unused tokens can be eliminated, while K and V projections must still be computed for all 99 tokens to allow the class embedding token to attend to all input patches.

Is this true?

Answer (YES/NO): YES